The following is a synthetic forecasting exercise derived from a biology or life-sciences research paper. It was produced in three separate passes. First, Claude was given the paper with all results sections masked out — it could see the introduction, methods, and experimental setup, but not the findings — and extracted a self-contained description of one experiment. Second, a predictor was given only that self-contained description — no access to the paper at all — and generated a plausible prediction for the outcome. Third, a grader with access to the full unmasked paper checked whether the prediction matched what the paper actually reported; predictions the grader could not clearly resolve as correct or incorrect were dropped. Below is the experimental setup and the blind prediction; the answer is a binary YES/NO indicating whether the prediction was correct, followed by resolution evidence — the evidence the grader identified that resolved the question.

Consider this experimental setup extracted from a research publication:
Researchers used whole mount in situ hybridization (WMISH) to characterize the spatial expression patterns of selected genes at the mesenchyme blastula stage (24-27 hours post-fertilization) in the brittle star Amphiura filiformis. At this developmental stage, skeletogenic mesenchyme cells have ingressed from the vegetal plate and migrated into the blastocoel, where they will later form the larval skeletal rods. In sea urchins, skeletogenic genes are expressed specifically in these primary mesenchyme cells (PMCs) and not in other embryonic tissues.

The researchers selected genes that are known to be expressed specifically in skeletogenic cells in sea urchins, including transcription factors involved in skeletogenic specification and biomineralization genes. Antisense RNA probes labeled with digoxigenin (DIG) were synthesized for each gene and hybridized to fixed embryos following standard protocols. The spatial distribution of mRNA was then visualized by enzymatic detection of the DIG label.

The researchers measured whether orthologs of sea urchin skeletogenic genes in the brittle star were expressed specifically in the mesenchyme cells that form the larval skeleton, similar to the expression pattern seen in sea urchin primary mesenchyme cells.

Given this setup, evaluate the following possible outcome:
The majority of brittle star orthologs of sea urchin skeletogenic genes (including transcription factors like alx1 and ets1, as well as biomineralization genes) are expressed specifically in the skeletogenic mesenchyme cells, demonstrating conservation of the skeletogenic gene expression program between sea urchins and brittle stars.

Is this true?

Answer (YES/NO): YES